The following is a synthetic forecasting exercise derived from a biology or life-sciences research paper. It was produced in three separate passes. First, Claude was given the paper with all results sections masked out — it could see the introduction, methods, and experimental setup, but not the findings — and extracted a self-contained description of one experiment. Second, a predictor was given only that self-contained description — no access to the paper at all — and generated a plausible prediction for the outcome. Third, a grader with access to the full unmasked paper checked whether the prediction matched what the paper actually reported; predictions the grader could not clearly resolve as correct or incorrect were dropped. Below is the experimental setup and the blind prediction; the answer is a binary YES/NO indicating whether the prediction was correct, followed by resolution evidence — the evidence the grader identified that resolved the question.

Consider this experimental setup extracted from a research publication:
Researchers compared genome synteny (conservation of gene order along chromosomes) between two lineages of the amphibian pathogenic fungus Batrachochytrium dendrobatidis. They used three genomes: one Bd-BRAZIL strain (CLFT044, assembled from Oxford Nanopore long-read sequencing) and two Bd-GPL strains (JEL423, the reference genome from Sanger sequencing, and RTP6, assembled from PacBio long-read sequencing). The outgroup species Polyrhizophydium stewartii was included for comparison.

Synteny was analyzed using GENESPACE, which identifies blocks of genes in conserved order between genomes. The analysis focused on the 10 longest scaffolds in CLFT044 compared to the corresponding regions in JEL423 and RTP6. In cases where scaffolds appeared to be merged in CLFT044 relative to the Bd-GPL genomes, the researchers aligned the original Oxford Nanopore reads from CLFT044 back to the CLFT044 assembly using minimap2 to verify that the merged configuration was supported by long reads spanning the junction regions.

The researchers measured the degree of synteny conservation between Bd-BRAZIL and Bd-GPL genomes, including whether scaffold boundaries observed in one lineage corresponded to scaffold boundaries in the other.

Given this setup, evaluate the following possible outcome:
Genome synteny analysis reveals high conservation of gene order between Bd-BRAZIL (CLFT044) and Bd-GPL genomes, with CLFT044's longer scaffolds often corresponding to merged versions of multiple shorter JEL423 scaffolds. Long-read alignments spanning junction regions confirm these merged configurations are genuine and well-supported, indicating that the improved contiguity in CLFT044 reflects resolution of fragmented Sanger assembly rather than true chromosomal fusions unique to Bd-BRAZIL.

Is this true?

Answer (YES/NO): YES